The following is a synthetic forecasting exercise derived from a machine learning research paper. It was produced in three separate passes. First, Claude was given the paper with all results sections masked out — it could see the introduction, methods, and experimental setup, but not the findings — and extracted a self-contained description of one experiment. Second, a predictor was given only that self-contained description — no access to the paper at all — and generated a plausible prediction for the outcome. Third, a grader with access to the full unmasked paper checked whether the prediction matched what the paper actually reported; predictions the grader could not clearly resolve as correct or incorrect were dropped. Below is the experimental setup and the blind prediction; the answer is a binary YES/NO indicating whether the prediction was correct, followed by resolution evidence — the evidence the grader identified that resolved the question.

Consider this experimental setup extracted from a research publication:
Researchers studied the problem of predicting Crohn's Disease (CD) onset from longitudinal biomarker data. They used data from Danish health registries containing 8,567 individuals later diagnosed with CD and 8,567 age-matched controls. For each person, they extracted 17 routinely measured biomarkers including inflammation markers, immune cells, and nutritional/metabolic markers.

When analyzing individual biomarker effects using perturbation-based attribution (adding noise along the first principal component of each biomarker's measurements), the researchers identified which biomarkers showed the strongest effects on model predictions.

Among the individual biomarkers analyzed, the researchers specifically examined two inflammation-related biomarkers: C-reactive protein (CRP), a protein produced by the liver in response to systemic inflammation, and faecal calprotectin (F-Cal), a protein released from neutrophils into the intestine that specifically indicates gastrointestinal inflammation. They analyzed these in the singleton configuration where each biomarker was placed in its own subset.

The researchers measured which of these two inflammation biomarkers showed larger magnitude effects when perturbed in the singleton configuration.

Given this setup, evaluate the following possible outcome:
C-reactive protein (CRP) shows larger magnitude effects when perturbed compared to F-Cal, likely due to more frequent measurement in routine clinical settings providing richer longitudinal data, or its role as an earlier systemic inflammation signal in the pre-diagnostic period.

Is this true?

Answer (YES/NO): NO